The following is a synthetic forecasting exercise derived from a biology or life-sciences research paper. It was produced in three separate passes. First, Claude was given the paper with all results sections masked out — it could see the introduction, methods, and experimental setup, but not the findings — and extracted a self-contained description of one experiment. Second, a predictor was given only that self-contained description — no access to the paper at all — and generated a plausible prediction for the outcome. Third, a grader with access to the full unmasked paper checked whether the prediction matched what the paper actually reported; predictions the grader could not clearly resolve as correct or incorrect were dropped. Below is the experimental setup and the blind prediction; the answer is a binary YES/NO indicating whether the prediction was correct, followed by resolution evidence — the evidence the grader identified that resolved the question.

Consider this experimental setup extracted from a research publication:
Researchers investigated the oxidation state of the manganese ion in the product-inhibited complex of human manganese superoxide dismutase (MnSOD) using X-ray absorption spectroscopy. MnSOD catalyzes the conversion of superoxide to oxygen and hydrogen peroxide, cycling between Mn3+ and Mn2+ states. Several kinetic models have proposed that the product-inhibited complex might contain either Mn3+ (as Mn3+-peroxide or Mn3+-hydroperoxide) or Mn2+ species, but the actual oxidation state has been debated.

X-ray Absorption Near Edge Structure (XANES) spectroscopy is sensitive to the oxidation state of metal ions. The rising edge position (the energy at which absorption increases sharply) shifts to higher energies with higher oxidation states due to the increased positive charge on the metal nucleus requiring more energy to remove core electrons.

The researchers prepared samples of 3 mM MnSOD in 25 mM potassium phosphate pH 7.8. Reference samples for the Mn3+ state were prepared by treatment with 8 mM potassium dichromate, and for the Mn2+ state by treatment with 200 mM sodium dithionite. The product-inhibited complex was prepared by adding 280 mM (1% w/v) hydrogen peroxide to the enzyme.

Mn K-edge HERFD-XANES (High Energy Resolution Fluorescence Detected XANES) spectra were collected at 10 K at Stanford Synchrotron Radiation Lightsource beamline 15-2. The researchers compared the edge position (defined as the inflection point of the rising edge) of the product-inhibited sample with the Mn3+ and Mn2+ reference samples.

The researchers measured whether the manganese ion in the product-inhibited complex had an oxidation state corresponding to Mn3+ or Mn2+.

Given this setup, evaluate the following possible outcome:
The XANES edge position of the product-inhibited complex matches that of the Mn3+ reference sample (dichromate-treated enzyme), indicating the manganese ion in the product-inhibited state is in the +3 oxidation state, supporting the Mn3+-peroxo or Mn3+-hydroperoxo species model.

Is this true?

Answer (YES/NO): NO